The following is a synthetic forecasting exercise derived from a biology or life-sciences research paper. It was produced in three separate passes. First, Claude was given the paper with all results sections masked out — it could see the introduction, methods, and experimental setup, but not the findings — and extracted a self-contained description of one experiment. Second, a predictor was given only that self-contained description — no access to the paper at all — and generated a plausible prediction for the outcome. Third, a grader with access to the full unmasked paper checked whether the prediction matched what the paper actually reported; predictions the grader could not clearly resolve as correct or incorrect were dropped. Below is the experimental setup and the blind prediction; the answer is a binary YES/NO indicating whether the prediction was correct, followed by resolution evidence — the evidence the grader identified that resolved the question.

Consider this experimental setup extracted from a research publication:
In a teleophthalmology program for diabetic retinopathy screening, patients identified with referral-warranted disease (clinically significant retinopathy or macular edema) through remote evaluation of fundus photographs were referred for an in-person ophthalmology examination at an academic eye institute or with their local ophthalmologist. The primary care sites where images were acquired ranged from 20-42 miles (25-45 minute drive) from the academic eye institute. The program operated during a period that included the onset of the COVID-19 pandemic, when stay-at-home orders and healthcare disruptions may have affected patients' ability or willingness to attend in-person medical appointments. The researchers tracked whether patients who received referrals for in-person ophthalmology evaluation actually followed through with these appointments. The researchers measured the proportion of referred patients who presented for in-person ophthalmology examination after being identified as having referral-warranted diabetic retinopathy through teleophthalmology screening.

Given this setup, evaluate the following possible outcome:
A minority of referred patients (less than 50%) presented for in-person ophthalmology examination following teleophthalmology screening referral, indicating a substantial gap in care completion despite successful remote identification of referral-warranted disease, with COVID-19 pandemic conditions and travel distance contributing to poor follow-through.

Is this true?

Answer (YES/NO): YES